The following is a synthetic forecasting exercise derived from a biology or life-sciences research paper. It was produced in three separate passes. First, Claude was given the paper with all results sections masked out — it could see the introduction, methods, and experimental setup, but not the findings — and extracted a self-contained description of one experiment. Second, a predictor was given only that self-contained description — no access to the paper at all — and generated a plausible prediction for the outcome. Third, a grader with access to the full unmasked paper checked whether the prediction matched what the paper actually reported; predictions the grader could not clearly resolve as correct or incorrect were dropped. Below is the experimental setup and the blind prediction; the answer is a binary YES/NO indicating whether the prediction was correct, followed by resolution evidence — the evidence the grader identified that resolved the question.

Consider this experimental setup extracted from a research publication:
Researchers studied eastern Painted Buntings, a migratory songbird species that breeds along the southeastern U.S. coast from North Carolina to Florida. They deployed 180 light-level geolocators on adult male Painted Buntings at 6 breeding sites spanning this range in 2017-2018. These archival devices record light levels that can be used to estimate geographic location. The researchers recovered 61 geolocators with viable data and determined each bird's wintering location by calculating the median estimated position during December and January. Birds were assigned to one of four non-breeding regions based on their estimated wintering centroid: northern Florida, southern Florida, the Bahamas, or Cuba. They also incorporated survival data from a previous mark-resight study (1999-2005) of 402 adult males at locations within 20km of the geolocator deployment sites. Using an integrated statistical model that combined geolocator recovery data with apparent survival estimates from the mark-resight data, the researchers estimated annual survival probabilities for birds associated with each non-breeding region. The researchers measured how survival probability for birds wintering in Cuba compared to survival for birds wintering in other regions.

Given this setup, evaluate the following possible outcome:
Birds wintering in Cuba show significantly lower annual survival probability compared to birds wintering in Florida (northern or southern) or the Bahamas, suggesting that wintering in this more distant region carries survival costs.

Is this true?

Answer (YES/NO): NO